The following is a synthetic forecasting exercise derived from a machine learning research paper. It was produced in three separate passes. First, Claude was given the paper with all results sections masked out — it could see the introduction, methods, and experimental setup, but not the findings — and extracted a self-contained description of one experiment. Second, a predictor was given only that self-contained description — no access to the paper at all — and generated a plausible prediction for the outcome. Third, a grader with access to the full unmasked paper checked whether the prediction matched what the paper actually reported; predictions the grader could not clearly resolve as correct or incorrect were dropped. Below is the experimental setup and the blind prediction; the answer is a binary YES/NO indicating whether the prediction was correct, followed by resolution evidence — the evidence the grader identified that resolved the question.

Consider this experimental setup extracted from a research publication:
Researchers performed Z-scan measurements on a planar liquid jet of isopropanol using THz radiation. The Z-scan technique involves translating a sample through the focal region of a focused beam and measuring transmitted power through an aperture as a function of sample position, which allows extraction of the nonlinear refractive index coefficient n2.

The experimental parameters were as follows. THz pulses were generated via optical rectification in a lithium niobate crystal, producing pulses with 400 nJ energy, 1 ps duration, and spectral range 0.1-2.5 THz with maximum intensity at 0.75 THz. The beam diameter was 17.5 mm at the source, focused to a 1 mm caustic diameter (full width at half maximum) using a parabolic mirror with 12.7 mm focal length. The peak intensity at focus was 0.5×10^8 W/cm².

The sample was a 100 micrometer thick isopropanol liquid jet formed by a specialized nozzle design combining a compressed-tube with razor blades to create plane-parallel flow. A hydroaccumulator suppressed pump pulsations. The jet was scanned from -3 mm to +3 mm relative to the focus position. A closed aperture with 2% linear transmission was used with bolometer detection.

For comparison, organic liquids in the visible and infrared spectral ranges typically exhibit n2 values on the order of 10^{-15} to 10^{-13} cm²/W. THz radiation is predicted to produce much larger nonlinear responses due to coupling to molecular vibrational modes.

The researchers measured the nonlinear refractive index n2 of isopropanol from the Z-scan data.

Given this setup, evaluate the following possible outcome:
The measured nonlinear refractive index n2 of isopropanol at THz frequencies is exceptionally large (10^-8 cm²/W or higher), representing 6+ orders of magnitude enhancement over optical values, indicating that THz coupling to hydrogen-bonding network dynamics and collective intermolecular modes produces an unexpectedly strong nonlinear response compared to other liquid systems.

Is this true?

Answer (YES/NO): NO